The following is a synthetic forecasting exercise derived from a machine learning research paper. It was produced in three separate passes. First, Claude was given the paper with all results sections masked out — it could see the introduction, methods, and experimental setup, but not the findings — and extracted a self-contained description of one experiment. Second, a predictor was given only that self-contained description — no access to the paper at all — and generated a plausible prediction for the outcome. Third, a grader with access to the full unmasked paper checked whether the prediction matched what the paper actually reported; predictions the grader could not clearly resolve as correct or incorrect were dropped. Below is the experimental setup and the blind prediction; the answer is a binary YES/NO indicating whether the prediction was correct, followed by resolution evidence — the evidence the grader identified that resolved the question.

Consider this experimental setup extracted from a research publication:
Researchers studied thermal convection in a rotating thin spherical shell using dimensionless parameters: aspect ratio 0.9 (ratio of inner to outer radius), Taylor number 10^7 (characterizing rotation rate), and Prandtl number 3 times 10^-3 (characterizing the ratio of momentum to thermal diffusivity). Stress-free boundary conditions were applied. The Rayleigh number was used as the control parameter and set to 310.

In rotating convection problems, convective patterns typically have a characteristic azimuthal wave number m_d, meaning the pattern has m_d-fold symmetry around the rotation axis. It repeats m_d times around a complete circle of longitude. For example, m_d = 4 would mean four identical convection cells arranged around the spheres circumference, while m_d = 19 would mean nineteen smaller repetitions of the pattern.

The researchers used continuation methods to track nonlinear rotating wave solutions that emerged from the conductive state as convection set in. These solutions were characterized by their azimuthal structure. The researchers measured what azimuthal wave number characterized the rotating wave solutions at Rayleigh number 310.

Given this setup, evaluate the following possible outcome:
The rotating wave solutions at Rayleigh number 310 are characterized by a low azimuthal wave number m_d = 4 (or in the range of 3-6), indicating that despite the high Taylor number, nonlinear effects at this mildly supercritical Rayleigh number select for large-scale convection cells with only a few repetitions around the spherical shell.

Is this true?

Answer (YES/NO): NO